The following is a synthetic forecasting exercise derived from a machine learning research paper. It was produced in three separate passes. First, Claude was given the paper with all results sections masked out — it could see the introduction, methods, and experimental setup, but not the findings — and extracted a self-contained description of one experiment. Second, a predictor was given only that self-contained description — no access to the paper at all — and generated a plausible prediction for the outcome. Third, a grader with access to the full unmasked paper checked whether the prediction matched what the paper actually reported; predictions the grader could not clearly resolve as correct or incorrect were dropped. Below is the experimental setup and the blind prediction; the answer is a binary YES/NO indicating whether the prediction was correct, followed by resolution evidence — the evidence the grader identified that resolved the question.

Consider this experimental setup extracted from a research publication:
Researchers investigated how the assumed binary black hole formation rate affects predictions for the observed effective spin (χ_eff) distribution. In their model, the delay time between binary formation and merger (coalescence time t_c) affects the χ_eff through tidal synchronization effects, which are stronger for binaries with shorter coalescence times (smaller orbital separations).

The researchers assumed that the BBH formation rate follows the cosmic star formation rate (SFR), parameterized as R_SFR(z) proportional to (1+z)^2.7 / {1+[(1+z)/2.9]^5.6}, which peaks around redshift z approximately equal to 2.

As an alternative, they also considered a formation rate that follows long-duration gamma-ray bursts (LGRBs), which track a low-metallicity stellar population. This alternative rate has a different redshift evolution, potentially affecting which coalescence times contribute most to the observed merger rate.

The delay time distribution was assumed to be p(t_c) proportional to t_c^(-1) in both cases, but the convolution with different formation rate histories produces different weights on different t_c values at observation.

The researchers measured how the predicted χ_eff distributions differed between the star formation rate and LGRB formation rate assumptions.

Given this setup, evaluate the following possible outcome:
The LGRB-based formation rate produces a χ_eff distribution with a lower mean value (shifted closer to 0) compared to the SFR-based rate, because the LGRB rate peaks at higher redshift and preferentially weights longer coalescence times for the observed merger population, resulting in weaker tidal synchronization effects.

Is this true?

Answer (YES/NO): NO